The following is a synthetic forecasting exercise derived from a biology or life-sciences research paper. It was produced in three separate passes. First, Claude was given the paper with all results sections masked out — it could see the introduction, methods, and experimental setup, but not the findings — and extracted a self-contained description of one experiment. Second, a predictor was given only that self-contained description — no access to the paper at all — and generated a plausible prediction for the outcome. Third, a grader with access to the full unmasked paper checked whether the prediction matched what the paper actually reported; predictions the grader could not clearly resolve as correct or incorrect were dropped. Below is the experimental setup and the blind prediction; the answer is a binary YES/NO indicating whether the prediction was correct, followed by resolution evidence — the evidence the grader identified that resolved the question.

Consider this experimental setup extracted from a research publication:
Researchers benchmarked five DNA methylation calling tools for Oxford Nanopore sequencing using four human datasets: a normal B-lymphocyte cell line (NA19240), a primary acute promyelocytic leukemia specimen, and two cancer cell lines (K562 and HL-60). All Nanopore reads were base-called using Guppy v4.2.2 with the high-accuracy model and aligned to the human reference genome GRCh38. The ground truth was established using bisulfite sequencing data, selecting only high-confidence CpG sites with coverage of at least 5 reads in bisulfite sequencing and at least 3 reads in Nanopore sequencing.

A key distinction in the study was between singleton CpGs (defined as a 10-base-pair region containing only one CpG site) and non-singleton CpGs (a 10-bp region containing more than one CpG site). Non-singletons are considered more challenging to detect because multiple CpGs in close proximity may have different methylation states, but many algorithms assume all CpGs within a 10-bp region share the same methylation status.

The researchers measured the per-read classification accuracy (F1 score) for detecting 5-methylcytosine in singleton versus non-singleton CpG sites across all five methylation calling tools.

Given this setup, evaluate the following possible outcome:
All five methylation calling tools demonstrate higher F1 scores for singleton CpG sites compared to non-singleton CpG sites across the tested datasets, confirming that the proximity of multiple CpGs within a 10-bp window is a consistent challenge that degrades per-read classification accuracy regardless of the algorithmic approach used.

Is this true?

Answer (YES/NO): NO